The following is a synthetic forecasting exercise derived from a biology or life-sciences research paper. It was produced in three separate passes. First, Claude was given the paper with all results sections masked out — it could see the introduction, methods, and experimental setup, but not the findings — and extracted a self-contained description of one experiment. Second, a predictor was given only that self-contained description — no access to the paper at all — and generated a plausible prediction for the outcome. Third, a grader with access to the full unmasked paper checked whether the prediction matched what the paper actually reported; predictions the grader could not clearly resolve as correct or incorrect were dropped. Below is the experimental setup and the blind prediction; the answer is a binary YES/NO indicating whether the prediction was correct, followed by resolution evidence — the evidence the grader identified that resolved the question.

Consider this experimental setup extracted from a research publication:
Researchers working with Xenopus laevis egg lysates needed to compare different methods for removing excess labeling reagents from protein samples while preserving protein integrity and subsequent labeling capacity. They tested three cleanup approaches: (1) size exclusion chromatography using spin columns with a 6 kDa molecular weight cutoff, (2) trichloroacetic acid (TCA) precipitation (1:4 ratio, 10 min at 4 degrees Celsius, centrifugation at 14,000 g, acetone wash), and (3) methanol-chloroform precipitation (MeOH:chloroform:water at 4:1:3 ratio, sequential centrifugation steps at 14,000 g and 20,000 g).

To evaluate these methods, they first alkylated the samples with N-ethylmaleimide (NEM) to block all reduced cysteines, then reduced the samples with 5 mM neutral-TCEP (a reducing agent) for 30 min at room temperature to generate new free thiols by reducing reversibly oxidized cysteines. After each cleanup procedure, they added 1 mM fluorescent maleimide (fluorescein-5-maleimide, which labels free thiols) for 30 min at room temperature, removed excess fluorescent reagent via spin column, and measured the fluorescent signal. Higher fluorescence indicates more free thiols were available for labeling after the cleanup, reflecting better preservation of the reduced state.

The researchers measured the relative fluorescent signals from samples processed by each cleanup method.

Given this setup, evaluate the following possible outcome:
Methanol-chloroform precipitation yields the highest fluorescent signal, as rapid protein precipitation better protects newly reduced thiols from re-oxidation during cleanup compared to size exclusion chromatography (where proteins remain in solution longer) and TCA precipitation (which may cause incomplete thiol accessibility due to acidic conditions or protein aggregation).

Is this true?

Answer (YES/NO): NO